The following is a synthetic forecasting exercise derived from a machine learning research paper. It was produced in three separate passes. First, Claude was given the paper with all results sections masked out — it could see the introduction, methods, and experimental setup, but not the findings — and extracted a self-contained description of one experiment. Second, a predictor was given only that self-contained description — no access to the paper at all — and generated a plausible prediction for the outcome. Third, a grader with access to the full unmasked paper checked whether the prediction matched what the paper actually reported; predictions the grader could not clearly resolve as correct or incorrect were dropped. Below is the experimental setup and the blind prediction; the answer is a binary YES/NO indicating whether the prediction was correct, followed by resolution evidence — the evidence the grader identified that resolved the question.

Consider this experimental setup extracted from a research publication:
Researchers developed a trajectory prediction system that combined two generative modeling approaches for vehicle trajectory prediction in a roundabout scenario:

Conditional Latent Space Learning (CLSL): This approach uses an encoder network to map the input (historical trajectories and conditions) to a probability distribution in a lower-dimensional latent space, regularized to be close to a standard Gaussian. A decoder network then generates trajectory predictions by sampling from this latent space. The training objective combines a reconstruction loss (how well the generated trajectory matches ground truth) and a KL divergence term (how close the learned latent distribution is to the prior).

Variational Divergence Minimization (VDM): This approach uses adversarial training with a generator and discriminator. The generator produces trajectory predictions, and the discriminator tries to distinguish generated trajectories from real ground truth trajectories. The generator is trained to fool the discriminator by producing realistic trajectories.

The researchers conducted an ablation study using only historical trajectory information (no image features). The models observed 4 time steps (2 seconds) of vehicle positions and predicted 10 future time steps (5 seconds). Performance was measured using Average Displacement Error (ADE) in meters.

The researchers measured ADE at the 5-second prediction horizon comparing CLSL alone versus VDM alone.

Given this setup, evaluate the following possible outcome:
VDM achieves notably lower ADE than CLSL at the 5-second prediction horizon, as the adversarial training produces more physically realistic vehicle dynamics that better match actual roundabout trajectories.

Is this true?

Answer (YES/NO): NO